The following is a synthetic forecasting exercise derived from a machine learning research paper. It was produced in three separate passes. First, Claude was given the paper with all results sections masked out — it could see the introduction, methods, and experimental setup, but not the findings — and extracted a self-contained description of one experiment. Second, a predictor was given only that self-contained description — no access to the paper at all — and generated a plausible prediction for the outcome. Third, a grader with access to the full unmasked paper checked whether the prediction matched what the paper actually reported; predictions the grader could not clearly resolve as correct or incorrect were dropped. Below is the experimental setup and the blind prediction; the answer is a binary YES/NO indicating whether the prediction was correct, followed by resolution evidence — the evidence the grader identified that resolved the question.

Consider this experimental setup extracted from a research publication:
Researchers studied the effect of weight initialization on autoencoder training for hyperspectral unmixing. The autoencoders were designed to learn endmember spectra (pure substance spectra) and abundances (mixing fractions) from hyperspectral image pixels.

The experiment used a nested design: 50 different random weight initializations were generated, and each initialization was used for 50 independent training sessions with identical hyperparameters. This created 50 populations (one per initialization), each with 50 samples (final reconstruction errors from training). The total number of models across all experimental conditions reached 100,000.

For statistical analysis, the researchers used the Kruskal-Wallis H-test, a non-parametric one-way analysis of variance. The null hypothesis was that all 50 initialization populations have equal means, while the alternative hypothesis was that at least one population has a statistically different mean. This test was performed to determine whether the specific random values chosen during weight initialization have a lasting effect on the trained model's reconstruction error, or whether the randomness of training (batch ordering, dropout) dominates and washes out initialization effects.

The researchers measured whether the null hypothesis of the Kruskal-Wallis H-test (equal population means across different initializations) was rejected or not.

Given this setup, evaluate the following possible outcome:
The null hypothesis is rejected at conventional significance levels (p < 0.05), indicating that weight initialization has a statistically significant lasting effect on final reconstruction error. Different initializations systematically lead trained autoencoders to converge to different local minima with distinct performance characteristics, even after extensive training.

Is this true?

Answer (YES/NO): YES